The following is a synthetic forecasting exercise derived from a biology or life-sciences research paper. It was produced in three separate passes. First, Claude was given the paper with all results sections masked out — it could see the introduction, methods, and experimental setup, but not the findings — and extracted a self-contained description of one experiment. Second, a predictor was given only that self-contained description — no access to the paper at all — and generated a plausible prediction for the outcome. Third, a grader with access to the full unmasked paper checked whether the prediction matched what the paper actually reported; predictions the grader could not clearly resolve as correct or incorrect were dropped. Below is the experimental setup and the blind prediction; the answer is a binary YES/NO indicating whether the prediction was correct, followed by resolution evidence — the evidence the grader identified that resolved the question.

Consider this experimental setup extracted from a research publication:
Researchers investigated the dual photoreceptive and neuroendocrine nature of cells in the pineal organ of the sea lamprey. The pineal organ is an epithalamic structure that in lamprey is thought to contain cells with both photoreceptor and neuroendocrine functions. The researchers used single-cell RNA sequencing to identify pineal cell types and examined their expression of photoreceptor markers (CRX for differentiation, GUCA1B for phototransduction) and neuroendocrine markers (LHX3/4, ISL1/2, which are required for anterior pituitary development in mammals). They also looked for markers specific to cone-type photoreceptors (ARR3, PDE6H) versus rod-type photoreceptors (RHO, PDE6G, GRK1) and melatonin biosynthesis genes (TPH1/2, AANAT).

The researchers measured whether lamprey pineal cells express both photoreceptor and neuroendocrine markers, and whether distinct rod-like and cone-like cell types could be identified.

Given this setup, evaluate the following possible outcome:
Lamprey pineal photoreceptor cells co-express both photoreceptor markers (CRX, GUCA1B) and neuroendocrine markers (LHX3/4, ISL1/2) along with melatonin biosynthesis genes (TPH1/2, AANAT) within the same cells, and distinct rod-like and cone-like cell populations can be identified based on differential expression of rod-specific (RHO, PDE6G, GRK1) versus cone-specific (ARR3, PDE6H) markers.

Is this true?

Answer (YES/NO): YES